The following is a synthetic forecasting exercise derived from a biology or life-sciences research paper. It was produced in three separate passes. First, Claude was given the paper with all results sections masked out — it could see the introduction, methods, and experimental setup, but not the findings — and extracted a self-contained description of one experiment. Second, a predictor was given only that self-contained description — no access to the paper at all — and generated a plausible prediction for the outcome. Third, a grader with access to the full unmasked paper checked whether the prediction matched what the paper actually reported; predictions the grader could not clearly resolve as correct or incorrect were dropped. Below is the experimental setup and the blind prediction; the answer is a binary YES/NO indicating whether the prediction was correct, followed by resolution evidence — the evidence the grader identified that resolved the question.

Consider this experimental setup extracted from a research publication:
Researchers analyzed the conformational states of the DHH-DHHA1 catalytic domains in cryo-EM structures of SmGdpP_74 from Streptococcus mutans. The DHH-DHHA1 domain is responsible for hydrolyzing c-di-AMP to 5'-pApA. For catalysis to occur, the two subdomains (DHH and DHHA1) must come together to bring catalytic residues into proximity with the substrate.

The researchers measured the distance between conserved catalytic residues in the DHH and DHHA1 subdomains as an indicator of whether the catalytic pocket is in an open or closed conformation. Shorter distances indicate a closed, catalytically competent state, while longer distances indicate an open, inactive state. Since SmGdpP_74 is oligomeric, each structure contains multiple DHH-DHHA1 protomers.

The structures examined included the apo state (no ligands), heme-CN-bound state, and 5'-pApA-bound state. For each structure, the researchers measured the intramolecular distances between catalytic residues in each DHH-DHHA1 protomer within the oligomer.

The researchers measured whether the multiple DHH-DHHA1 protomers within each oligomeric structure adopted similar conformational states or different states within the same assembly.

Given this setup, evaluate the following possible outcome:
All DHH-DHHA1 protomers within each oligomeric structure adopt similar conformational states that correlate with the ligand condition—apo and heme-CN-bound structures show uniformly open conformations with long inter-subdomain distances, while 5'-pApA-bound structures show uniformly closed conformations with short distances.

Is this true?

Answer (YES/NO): NO